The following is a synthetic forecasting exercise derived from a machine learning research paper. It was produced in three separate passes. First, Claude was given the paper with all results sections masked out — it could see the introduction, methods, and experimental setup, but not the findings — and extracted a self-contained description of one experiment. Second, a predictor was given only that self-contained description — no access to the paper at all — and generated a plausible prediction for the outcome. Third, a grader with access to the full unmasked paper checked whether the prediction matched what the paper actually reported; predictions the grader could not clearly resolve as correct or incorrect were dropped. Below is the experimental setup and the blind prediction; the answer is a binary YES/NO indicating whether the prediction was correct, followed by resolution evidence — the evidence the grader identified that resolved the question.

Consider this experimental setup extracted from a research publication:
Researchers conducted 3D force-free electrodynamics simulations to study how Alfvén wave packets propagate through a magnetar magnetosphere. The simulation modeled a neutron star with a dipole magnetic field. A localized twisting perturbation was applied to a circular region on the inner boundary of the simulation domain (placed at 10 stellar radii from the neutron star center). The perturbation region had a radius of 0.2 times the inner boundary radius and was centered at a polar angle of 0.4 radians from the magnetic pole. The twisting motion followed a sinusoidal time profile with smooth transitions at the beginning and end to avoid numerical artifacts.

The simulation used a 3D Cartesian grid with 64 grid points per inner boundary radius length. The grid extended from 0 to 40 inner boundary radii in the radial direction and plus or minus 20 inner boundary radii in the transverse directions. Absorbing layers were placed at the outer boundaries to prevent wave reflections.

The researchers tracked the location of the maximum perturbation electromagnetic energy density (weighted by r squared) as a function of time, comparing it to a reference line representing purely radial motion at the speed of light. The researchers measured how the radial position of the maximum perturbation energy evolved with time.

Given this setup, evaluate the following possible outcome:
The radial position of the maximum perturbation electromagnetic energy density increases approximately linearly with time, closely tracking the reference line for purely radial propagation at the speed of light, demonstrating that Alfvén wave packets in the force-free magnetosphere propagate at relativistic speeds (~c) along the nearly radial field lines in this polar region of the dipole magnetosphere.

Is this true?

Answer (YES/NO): YES